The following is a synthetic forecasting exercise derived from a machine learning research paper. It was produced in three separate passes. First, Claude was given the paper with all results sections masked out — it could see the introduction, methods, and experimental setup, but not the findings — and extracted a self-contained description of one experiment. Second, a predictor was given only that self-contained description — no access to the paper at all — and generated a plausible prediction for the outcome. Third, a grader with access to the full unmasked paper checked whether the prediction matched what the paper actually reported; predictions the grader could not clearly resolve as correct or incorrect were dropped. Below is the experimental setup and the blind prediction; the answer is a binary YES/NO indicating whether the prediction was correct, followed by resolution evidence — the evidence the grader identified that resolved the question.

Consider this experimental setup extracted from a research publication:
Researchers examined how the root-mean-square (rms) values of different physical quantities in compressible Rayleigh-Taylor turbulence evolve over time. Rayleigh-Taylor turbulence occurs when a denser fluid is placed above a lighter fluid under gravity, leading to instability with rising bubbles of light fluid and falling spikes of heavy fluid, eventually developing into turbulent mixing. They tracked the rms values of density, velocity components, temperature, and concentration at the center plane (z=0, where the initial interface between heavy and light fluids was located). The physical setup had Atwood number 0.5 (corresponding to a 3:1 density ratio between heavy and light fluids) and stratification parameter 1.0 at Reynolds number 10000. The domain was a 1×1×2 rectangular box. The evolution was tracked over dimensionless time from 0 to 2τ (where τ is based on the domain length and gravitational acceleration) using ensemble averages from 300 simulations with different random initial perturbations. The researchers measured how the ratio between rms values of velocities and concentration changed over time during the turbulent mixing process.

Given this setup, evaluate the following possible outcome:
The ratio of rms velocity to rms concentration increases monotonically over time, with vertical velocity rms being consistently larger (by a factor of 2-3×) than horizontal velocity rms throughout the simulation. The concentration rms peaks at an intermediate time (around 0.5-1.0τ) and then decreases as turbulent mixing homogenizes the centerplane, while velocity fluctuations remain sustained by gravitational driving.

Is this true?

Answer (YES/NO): NO